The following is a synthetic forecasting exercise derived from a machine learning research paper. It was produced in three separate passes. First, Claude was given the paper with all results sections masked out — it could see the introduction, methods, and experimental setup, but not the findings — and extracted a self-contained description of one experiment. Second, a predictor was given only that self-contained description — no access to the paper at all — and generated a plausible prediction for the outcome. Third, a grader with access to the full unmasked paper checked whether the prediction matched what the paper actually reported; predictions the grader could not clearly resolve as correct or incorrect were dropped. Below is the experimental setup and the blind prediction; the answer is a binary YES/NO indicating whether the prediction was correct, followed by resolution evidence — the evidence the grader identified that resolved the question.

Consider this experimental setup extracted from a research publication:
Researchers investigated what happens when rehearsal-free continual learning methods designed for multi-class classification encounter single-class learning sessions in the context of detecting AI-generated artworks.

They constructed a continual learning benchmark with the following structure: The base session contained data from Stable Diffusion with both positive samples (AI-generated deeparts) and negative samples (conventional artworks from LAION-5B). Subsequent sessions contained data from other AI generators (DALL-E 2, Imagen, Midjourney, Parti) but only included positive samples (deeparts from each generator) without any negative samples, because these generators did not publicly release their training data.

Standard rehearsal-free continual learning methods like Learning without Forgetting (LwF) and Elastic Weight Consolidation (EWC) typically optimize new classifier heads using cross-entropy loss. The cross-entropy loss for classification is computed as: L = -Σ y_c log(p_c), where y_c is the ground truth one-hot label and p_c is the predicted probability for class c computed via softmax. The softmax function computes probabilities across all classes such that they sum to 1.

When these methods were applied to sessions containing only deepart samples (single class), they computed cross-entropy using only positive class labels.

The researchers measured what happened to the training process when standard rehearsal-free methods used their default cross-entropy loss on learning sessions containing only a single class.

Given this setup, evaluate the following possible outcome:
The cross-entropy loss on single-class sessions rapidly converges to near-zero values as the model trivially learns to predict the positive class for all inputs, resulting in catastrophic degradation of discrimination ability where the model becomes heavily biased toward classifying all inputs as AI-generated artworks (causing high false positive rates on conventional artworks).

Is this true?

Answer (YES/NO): NO